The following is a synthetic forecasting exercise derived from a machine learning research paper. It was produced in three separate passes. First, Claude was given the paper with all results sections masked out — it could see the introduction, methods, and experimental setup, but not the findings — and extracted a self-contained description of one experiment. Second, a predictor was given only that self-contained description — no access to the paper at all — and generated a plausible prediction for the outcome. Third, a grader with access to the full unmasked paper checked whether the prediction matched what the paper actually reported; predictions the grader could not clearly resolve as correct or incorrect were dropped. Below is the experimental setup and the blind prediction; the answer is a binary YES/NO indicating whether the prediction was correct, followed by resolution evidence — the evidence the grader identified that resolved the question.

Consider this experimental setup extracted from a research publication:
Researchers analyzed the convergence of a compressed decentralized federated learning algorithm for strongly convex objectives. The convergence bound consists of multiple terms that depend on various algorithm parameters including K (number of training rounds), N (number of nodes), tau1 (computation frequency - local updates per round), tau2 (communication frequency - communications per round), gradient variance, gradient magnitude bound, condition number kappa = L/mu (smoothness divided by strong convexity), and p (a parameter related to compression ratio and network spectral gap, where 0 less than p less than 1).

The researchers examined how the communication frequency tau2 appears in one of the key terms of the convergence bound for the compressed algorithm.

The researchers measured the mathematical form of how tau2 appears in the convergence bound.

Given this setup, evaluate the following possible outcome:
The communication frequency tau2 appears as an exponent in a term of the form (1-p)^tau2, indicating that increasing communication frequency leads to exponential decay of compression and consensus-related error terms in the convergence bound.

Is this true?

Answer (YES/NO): YES